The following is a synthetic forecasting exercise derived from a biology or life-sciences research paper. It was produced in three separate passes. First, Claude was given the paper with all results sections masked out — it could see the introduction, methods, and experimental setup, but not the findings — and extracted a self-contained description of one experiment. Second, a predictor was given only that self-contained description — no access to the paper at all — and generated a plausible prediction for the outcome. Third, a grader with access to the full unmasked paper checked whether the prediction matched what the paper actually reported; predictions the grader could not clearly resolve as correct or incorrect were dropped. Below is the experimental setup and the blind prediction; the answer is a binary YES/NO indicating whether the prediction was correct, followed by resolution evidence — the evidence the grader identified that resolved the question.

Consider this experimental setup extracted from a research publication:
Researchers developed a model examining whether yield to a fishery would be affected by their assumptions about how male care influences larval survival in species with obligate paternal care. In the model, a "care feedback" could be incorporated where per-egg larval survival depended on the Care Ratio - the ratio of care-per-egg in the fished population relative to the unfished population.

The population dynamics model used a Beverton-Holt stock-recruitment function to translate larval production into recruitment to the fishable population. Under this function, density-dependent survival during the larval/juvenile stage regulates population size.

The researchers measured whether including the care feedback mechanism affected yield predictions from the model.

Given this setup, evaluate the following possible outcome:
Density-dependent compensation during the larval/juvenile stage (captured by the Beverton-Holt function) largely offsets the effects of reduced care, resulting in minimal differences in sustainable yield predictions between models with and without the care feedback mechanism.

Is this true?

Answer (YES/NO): YES